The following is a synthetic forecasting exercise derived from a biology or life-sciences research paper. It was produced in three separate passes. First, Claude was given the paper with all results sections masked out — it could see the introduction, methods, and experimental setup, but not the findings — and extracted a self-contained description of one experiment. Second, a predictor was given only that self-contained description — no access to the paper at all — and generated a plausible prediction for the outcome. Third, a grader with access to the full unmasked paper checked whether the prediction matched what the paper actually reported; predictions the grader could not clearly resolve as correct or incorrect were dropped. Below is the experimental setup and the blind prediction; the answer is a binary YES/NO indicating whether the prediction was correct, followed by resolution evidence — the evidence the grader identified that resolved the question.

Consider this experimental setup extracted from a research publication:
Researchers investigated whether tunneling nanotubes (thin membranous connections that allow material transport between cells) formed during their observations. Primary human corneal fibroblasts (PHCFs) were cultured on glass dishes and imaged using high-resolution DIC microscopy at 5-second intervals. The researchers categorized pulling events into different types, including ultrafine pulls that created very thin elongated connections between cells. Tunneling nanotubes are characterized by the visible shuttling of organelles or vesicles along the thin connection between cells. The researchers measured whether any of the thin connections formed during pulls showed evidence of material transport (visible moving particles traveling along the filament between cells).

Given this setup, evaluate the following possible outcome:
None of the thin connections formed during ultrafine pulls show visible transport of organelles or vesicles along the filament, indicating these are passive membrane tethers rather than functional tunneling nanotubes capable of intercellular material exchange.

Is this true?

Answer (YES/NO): NO